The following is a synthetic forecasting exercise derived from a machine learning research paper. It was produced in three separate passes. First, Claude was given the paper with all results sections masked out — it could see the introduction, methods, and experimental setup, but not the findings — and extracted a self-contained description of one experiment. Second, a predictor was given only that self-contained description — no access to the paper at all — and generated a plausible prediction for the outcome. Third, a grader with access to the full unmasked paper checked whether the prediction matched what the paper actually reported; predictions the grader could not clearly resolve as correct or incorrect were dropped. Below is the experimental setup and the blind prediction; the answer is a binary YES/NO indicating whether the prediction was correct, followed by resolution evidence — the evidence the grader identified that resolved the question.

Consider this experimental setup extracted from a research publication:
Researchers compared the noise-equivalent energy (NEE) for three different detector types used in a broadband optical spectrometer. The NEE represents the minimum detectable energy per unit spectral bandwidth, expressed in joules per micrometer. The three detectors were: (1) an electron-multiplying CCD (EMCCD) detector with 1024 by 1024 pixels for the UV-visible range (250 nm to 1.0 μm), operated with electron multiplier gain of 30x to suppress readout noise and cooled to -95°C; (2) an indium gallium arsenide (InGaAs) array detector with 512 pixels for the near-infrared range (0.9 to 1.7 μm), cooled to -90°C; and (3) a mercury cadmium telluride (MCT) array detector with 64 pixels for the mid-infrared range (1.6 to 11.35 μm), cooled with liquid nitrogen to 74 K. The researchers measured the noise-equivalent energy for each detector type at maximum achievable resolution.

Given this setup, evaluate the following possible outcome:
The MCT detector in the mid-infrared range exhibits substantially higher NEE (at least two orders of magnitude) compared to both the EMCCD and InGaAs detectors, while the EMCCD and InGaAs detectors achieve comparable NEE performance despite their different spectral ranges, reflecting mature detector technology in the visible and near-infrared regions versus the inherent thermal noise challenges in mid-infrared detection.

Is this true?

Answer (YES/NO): NO